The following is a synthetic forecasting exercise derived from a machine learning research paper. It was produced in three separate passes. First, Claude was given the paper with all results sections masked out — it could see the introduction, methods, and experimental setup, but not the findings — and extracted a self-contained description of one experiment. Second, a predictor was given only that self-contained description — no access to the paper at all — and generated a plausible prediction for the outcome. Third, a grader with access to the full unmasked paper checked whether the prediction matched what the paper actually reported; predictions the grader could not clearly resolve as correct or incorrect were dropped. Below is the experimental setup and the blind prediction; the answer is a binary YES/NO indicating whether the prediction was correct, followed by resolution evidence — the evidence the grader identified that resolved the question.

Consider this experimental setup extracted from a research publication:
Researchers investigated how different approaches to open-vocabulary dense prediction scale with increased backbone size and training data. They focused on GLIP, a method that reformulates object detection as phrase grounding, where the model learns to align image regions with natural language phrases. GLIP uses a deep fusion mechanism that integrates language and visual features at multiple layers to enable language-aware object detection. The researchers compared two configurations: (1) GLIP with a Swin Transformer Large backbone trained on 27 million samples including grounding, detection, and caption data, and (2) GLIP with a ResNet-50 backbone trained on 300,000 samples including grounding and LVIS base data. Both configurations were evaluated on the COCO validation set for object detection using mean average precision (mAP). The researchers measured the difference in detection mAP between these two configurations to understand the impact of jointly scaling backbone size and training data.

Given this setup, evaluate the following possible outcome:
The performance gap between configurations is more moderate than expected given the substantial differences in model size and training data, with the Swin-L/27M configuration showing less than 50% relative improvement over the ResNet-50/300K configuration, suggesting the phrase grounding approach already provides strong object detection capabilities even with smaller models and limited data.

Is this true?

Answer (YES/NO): YES